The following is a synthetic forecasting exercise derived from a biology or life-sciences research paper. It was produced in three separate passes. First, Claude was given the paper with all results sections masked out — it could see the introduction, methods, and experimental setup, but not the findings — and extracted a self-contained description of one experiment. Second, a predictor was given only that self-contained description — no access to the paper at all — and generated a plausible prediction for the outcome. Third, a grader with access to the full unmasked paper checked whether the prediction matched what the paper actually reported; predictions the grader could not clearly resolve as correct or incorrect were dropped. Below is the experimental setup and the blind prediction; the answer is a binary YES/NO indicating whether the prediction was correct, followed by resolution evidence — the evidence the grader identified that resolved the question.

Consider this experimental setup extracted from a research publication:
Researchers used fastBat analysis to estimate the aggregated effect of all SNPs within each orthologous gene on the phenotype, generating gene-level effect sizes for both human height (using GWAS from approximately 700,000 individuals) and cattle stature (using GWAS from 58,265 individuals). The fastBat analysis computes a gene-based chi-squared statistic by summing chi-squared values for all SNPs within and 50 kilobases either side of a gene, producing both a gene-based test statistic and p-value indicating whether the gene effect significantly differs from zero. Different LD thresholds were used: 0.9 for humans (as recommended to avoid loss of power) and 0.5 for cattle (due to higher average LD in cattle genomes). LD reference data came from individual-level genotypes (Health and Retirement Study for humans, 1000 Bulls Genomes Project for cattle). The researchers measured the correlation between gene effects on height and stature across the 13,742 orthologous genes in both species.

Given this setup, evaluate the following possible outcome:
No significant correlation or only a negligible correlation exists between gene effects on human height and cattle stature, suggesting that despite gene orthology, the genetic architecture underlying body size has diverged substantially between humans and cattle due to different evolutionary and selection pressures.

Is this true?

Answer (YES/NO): NO